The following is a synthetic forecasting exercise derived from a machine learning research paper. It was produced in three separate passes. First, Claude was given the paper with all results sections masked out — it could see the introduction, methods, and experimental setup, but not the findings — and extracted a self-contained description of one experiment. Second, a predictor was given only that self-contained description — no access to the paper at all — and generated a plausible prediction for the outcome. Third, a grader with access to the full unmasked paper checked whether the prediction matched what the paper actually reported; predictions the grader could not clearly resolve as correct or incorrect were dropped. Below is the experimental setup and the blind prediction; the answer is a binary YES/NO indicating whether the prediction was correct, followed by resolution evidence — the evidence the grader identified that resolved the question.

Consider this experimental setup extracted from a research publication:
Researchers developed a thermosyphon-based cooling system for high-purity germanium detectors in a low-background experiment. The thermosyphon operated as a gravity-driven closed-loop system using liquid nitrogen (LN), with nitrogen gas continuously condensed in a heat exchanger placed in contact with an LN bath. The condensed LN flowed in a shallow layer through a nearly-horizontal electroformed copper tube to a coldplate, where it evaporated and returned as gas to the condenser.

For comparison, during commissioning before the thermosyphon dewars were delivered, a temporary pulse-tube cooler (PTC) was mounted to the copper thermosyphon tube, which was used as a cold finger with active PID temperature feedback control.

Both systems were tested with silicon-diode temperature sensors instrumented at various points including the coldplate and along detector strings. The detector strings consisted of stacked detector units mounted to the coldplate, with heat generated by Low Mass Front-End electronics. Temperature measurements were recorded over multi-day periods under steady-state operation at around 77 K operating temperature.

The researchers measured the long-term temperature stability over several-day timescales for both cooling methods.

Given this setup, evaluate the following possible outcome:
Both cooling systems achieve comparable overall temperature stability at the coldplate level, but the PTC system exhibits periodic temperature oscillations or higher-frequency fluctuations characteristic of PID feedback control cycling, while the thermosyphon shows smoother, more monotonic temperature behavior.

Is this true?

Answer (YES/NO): NO